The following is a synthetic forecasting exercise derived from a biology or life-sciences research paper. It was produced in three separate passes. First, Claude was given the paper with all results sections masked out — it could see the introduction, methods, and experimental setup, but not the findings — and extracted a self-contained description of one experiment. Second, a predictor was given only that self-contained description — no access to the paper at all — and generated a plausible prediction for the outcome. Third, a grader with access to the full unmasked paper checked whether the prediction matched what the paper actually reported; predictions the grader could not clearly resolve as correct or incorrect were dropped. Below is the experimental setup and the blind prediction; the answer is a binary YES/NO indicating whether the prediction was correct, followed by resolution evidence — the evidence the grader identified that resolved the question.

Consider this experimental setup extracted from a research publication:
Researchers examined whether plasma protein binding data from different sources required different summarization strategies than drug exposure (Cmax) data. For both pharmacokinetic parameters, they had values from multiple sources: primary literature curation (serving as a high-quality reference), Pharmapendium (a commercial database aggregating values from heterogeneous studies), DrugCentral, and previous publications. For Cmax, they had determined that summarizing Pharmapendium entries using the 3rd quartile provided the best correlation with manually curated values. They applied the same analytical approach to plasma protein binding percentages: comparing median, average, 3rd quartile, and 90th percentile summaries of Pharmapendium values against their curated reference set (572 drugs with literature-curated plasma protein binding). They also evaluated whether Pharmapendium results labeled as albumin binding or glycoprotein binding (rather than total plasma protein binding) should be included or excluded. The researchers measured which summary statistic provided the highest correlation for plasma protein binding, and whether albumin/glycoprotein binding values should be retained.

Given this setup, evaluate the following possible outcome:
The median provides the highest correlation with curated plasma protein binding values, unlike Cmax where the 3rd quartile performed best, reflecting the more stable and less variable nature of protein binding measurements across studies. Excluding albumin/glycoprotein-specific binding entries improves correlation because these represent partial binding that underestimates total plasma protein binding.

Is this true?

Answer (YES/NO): NO